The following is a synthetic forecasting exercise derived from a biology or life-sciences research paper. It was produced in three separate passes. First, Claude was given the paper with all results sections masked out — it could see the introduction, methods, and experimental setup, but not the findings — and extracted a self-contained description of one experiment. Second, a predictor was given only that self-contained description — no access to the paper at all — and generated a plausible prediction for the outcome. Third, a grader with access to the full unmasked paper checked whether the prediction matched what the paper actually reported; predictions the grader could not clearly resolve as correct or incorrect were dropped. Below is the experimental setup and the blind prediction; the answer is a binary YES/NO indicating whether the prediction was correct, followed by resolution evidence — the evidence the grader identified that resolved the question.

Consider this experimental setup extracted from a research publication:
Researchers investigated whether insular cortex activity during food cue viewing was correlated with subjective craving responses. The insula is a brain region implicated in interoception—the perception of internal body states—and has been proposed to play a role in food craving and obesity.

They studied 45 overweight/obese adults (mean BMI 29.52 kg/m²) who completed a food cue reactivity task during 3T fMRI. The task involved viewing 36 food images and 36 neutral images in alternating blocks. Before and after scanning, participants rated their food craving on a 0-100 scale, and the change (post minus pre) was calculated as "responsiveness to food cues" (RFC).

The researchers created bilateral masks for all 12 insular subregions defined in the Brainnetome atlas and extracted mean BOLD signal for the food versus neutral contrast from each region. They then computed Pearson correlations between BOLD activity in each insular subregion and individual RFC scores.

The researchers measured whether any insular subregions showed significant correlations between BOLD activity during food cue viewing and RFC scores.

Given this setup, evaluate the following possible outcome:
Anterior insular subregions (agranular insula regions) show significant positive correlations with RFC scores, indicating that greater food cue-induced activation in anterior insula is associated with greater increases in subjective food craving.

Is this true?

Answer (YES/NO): YES